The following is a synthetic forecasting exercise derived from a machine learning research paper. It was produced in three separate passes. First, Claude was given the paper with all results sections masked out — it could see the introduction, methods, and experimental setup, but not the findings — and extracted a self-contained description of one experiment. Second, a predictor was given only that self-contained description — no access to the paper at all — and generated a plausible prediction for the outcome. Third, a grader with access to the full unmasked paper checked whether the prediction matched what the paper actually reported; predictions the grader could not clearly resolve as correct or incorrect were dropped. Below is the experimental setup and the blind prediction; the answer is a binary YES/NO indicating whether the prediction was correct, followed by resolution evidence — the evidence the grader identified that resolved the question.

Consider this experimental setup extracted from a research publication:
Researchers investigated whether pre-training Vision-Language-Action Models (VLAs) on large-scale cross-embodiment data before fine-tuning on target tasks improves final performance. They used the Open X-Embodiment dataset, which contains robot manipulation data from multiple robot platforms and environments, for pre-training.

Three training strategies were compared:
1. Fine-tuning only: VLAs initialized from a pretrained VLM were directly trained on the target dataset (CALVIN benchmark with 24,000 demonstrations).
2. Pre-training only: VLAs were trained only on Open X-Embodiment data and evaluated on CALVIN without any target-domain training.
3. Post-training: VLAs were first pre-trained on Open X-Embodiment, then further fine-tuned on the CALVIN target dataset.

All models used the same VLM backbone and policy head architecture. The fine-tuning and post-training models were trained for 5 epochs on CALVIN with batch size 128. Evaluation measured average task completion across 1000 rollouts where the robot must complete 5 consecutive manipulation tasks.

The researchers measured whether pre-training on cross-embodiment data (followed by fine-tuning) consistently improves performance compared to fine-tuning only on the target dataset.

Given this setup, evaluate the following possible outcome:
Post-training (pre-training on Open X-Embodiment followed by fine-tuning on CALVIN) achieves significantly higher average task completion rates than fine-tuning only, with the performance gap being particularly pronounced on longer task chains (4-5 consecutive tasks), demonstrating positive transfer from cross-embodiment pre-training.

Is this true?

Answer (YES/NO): NO